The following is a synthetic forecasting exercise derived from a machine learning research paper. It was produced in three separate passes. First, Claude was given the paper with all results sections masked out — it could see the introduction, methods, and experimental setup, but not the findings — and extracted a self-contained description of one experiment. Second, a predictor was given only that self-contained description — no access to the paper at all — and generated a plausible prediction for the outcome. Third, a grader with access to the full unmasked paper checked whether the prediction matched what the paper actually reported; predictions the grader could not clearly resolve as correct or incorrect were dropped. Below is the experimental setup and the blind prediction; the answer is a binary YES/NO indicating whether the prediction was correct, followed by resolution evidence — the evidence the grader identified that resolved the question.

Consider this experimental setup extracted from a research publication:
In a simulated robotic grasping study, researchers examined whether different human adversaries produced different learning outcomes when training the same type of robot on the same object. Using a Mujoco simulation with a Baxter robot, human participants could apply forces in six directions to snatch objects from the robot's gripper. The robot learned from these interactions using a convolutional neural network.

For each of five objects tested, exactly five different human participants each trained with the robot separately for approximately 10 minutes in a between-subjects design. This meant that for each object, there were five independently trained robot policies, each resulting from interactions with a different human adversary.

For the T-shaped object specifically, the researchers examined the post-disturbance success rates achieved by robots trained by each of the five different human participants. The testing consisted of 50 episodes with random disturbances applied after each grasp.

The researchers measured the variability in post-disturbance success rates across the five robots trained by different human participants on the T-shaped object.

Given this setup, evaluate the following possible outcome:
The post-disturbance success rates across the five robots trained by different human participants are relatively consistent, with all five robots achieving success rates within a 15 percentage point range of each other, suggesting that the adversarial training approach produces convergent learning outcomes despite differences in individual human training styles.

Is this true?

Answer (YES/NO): NO